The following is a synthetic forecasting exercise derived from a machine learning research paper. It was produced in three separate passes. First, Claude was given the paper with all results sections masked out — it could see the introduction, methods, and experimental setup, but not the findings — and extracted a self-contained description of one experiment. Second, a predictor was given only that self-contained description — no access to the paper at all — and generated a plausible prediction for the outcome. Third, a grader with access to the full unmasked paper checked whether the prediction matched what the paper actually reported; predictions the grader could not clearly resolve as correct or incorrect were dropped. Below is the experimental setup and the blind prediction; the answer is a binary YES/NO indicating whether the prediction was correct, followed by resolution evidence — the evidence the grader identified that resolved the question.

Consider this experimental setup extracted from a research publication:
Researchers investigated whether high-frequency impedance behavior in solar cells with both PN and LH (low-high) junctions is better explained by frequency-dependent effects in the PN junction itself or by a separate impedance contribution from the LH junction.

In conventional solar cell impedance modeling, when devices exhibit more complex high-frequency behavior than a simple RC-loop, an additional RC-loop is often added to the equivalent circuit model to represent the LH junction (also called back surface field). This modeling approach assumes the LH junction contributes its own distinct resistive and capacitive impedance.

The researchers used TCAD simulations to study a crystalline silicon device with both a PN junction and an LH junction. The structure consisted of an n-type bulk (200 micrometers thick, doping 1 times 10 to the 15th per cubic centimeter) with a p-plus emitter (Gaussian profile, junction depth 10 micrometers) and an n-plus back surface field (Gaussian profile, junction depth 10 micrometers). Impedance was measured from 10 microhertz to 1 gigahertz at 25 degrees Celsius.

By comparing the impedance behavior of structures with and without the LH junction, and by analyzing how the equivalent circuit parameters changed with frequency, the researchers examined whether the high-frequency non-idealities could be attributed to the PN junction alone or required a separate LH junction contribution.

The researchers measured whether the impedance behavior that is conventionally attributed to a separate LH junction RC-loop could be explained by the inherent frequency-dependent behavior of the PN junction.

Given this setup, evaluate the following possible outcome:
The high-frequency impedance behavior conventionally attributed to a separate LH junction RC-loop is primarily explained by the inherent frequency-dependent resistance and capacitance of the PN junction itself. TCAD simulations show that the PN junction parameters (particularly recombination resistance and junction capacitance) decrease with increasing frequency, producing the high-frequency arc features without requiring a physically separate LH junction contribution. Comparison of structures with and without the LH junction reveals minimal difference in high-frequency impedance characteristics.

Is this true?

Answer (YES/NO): YES